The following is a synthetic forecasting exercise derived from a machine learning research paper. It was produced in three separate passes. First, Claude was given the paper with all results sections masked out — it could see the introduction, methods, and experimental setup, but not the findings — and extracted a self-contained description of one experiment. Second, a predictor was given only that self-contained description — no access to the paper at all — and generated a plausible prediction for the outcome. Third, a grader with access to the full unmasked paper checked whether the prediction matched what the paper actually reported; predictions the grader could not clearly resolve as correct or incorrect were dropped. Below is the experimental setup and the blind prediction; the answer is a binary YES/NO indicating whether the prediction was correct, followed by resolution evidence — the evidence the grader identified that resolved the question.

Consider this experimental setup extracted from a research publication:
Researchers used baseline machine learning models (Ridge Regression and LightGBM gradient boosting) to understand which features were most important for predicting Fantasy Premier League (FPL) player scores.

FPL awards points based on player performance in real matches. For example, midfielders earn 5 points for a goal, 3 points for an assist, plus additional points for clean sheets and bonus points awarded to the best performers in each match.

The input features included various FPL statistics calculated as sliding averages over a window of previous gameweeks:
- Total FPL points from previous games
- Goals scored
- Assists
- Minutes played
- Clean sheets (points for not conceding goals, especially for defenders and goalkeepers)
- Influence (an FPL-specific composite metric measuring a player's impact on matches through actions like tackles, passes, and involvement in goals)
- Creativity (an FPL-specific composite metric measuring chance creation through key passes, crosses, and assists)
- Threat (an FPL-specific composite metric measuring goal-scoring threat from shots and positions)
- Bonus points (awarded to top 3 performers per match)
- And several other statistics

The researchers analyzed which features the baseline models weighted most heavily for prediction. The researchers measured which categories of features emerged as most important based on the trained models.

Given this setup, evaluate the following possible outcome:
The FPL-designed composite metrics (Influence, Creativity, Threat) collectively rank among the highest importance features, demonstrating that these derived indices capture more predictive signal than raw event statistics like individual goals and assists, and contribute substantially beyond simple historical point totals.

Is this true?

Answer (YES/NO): NO